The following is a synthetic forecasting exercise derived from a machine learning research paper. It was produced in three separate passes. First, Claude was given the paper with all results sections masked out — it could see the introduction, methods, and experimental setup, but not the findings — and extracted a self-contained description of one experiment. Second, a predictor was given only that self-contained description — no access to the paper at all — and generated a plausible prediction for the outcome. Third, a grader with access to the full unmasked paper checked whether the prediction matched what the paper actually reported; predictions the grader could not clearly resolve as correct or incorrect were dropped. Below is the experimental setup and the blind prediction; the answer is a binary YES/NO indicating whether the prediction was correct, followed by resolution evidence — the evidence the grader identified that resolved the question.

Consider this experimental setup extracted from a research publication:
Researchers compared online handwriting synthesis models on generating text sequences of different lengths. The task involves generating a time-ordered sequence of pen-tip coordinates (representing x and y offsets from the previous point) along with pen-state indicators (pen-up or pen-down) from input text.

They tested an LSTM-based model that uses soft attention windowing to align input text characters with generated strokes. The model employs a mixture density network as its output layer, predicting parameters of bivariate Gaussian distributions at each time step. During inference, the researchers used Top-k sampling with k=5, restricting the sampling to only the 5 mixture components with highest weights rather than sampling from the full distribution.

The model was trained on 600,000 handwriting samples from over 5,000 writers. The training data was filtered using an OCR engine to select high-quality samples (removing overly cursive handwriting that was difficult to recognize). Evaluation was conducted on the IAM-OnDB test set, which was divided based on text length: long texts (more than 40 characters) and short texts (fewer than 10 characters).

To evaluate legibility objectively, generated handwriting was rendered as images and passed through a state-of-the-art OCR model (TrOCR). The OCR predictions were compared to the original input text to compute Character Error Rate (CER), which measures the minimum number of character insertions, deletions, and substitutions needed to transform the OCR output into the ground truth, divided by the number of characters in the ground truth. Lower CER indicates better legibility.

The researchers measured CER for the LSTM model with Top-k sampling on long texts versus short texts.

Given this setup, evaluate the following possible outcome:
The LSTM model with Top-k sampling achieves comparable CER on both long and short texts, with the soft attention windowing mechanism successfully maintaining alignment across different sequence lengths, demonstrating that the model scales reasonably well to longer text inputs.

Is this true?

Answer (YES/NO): NO